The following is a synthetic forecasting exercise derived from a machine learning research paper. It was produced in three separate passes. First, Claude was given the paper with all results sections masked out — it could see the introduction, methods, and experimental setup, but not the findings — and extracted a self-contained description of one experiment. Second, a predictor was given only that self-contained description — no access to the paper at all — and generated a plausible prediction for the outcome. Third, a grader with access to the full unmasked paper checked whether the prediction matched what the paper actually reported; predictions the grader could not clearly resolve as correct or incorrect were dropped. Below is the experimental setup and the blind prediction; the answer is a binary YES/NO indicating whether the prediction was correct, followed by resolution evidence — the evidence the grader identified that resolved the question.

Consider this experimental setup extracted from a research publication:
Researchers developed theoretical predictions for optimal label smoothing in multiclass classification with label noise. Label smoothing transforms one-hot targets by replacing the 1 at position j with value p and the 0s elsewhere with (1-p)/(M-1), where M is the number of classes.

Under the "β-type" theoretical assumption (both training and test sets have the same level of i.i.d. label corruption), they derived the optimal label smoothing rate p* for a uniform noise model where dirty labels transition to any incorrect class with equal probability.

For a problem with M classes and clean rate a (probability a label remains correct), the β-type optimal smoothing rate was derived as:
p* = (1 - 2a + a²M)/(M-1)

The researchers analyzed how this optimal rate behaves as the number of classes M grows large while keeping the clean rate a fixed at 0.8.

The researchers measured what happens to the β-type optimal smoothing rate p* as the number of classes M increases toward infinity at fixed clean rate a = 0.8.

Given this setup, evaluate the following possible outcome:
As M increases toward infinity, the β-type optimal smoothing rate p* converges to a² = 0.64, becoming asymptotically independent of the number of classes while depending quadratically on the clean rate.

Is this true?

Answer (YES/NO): YES